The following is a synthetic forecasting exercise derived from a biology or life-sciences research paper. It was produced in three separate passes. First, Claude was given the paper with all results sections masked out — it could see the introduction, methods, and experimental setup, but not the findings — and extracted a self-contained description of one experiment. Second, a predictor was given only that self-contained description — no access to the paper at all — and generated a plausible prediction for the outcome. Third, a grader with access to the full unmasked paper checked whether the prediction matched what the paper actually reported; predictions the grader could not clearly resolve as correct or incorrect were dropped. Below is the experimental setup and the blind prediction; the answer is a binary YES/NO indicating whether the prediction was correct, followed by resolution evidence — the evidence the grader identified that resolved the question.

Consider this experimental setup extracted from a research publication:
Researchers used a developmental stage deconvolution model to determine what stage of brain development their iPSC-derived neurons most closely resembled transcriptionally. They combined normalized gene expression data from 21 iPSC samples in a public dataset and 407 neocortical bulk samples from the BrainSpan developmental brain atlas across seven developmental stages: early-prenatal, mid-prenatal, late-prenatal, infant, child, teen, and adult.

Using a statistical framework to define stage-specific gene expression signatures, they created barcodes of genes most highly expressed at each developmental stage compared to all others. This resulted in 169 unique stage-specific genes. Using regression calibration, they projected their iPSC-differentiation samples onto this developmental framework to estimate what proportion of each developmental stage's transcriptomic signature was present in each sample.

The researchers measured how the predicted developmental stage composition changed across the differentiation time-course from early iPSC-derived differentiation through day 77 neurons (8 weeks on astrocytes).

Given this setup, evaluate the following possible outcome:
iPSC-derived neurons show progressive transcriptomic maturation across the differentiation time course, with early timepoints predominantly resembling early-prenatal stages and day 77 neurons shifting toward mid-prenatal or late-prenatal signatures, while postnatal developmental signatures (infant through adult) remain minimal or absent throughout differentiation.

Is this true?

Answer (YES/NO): NO